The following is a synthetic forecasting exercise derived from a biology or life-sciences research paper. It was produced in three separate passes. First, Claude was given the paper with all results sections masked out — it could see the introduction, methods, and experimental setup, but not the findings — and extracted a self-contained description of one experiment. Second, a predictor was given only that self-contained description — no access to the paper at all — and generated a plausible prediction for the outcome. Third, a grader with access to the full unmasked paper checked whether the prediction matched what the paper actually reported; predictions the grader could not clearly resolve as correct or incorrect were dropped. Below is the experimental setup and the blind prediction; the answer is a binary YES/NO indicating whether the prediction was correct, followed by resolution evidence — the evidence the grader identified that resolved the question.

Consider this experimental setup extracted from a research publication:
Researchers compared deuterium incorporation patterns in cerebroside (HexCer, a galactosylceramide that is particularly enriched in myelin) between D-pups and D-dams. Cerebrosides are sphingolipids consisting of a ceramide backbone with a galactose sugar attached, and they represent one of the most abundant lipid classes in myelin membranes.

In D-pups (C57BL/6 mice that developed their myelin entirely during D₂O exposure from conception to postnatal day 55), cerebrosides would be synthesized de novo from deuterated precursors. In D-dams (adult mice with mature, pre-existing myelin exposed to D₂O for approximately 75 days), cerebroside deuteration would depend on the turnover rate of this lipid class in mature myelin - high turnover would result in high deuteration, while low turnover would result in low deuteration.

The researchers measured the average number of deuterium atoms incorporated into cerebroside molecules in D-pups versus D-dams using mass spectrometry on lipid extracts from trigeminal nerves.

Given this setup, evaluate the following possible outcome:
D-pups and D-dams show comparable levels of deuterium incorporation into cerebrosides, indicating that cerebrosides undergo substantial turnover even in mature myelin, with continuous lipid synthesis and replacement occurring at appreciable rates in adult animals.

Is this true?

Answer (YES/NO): NO